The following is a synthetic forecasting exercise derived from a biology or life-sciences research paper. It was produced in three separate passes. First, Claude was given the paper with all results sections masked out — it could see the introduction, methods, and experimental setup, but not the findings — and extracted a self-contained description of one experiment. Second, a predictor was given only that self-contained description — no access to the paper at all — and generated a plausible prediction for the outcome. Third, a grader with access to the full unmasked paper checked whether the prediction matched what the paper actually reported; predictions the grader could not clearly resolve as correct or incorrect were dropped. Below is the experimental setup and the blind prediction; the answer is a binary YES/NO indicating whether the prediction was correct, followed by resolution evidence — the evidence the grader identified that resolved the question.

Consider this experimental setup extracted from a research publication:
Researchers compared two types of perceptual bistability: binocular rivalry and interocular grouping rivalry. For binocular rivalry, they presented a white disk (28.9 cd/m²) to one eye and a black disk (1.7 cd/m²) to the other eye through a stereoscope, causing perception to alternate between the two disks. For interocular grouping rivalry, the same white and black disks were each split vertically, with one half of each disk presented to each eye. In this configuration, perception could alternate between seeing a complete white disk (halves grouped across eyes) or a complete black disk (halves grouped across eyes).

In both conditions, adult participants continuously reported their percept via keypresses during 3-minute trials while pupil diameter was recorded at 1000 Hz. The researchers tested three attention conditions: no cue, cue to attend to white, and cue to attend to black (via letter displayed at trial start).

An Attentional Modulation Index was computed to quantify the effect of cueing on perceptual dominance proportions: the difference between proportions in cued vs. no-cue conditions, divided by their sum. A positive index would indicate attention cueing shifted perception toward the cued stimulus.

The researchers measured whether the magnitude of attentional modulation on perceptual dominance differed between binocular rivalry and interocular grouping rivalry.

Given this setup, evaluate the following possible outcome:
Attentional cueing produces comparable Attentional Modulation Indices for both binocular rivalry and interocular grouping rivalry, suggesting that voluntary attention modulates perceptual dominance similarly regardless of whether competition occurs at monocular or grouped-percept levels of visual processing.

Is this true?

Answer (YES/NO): YES